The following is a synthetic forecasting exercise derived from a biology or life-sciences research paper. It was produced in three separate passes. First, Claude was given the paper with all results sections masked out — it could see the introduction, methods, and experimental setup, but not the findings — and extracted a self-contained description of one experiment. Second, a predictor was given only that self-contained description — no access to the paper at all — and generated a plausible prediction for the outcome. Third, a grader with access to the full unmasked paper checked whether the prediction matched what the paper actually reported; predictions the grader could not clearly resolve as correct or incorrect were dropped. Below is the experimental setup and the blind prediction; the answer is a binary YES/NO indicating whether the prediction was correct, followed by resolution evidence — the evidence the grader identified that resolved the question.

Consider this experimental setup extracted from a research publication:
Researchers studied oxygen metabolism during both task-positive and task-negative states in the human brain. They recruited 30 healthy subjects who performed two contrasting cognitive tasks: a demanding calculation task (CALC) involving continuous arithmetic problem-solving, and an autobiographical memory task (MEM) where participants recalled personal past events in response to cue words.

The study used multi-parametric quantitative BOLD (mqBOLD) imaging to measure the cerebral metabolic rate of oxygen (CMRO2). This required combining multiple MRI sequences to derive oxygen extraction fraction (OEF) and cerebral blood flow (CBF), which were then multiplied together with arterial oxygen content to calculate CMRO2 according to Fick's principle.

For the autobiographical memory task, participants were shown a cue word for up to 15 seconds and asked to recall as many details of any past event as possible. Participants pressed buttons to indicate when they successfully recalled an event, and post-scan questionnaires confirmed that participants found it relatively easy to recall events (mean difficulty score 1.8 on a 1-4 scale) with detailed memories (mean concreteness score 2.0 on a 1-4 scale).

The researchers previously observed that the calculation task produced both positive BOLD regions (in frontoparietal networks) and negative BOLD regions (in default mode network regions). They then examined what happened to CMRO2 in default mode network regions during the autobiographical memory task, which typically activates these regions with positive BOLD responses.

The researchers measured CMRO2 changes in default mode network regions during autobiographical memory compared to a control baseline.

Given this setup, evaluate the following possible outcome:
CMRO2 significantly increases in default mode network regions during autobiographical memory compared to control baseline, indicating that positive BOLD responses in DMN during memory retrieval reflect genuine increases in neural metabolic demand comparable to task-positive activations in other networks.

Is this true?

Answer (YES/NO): YES